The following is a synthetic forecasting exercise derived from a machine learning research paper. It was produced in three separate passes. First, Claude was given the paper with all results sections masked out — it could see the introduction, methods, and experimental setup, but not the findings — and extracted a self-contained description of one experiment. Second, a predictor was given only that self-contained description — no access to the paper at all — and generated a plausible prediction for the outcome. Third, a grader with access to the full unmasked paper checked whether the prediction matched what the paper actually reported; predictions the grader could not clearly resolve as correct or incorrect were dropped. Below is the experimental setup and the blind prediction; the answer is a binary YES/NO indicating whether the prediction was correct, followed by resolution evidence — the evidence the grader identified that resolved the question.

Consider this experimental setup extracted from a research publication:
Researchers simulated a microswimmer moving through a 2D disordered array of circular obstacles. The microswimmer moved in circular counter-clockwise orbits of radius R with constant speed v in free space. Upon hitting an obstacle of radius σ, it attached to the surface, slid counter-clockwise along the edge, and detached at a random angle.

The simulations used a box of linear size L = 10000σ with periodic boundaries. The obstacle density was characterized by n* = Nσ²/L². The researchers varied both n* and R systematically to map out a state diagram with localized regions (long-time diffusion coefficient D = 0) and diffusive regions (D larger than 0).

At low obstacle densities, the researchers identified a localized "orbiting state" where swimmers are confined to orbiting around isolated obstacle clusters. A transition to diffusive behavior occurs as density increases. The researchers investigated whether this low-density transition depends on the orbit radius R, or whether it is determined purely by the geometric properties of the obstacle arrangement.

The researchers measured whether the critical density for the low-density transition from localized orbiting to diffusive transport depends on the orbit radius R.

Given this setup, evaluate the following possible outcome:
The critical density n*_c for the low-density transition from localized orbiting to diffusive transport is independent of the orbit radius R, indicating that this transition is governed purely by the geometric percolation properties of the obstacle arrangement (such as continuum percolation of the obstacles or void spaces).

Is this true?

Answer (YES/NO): NO